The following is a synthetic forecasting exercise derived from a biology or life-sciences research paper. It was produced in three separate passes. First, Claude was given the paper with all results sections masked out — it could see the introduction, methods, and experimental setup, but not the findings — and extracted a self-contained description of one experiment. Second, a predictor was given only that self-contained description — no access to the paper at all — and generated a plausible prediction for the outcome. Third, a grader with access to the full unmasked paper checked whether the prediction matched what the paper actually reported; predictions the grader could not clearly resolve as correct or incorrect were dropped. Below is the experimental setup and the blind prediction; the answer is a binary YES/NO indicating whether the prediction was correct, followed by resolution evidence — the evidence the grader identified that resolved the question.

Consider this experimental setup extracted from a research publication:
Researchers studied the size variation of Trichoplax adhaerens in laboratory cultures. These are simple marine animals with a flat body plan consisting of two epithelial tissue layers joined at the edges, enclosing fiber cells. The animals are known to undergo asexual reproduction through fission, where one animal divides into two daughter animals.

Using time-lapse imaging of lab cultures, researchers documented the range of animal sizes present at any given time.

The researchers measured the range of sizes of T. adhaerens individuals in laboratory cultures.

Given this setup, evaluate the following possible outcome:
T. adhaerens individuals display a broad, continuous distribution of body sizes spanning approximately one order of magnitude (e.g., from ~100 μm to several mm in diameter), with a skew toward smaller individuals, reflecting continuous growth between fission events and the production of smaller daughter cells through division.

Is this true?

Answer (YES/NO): NO